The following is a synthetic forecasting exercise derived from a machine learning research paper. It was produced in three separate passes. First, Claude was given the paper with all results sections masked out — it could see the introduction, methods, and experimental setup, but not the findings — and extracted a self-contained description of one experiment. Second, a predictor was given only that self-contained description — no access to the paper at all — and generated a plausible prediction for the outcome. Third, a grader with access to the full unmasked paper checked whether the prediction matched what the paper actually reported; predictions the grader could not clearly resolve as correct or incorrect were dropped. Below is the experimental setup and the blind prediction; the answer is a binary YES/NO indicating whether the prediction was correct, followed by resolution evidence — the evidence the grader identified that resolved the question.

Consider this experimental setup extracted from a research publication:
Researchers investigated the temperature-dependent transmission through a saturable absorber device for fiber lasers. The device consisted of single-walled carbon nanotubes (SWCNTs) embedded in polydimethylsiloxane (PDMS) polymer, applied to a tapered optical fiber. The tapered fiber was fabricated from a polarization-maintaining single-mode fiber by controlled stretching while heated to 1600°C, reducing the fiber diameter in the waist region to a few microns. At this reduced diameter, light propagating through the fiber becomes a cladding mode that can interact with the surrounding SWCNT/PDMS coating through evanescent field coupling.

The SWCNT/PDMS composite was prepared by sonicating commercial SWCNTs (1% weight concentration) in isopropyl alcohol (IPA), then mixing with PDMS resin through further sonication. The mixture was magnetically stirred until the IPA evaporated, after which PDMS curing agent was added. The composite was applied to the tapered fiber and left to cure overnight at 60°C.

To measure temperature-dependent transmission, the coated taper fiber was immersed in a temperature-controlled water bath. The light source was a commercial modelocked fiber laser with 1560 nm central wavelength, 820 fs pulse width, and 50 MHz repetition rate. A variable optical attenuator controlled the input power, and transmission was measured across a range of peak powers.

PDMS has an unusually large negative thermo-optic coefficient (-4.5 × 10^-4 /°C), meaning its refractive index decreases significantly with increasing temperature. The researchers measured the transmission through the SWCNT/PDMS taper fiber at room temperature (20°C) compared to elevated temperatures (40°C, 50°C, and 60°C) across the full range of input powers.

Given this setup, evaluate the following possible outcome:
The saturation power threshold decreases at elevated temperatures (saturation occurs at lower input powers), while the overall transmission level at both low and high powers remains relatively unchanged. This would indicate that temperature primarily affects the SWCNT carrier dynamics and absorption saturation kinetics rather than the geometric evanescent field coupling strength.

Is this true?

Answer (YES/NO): NO